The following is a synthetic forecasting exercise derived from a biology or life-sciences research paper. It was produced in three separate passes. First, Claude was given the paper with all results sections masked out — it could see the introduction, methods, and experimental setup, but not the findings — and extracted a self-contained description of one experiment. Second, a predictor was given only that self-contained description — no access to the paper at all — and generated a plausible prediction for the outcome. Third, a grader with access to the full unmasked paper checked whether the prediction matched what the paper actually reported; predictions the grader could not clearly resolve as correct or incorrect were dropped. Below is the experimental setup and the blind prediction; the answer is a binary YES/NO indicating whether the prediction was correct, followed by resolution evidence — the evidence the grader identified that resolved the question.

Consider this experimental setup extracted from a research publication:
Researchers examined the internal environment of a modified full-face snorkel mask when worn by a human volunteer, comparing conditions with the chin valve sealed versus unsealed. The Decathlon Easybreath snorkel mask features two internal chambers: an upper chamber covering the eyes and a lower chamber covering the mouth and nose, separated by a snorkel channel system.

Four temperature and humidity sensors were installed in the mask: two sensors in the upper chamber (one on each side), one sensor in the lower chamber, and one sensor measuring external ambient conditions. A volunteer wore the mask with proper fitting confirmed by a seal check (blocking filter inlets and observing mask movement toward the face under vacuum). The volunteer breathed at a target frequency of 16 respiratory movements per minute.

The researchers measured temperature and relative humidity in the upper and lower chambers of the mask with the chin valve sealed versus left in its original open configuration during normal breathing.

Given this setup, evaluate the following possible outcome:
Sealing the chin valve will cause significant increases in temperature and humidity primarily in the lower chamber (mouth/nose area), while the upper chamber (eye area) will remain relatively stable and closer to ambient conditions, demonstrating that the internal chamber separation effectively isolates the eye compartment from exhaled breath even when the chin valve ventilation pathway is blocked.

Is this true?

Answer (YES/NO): NO